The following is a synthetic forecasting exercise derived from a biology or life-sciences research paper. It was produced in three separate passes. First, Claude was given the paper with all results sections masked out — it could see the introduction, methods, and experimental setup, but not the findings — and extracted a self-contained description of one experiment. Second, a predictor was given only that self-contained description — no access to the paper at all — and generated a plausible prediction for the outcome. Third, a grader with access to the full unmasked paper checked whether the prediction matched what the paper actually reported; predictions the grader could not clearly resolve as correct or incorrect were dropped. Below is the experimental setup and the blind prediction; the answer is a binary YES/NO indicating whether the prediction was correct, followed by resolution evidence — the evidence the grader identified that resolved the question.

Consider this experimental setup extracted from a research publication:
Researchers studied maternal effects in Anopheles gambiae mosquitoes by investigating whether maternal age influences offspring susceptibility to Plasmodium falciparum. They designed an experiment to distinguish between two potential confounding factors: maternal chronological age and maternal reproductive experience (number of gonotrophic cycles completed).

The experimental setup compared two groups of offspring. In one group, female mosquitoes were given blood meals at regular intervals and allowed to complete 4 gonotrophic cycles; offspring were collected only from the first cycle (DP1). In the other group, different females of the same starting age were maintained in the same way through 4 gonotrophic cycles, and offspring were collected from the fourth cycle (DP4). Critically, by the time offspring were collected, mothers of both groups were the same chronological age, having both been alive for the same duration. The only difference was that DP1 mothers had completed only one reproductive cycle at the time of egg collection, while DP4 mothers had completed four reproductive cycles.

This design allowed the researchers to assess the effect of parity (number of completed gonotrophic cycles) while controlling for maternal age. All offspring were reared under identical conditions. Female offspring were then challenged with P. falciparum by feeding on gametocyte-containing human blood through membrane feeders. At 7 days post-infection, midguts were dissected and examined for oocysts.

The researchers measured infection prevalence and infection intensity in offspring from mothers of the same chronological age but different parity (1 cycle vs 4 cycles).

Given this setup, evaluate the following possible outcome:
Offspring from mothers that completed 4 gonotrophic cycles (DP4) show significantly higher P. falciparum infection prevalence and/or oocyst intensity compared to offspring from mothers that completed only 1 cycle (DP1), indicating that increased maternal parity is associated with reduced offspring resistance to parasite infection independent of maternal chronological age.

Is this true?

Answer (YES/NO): YES